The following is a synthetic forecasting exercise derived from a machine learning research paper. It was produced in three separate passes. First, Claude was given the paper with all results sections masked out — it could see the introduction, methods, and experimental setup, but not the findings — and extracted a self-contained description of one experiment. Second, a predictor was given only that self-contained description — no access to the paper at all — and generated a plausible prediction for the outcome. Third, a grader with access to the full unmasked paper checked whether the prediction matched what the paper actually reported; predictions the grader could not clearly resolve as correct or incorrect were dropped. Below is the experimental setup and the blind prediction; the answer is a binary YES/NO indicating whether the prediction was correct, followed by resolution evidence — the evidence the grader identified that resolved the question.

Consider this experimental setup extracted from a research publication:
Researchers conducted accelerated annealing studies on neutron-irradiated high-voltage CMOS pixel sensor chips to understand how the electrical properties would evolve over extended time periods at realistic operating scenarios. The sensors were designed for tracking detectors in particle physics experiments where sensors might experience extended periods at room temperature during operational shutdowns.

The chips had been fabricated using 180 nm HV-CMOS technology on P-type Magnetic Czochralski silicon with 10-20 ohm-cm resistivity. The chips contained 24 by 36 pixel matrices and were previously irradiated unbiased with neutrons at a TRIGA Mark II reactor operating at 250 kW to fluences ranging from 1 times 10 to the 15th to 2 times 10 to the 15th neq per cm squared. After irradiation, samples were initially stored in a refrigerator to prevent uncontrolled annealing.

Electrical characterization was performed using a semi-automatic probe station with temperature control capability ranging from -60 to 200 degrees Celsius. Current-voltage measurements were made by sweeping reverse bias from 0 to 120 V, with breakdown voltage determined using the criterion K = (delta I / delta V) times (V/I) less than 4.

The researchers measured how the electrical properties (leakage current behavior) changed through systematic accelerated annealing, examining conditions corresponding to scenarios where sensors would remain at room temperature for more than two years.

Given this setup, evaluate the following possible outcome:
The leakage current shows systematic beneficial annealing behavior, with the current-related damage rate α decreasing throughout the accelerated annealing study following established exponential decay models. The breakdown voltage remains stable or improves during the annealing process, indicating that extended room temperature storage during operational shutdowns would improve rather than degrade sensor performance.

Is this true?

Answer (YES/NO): YES